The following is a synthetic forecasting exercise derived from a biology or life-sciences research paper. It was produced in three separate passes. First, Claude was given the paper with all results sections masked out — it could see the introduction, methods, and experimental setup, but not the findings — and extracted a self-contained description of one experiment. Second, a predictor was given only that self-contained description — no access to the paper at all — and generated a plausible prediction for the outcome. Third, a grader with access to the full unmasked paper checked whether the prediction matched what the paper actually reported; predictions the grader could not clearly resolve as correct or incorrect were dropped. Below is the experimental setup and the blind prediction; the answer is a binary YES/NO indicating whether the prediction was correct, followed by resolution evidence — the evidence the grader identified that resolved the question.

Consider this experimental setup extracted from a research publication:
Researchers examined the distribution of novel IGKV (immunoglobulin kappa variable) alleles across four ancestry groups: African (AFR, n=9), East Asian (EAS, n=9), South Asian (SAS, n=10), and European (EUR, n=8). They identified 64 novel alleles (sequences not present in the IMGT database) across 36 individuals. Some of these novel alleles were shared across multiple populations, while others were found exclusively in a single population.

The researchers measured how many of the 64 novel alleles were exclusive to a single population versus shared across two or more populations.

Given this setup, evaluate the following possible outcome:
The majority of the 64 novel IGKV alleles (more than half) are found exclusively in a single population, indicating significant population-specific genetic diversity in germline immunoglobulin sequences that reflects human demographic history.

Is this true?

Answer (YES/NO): YES